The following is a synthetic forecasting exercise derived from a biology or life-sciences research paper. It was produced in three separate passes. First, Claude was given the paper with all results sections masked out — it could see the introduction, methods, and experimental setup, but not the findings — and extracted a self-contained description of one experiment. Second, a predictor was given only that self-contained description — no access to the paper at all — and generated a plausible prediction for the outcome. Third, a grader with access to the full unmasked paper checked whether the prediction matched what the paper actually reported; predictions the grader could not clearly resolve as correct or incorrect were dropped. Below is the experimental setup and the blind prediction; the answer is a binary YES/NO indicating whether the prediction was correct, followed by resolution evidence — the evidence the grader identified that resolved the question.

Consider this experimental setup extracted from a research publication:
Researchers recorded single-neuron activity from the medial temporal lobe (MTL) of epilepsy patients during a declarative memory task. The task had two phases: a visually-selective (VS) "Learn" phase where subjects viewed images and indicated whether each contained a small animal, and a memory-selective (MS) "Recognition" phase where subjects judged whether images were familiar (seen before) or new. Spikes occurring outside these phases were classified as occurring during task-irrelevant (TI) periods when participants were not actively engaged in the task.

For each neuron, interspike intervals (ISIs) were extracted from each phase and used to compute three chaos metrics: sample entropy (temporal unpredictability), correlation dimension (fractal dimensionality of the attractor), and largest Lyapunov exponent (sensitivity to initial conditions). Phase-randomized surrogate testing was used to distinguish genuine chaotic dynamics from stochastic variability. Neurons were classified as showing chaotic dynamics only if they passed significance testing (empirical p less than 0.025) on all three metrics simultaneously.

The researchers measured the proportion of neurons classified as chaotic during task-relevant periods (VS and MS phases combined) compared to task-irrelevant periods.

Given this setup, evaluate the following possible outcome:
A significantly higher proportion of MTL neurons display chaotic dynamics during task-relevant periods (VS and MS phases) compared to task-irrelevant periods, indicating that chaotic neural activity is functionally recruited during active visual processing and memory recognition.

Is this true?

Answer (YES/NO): YES